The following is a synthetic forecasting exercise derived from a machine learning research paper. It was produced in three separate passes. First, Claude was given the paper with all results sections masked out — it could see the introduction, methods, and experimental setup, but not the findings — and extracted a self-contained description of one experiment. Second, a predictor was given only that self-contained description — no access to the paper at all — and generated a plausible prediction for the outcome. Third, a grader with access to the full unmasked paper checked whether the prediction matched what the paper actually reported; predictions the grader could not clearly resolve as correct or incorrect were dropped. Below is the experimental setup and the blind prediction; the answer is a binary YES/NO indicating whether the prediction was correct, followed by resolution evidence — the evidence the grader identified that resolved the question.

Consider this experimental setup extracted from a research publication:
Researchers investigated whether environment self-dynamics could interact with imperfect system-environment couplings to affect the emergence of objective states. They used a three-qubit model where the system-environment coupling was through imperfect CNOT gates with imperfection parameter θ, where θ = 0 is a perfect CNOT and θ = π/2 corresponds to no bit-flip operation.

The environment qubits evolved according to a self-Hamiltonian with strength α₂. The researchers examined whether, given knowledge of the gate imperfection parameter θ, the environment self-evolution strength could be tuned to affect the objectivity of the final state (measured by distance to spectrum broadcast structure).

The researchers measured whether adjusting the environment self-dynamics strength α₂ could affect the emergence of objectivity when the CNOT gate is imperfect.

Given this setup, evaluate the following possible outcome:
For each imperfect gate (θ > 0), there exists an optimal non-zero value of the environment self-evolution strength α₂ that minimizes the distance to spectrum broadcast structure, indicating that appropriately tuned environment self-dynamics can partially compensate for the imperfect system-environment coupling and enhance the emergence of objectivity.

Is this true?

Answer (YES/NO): YES